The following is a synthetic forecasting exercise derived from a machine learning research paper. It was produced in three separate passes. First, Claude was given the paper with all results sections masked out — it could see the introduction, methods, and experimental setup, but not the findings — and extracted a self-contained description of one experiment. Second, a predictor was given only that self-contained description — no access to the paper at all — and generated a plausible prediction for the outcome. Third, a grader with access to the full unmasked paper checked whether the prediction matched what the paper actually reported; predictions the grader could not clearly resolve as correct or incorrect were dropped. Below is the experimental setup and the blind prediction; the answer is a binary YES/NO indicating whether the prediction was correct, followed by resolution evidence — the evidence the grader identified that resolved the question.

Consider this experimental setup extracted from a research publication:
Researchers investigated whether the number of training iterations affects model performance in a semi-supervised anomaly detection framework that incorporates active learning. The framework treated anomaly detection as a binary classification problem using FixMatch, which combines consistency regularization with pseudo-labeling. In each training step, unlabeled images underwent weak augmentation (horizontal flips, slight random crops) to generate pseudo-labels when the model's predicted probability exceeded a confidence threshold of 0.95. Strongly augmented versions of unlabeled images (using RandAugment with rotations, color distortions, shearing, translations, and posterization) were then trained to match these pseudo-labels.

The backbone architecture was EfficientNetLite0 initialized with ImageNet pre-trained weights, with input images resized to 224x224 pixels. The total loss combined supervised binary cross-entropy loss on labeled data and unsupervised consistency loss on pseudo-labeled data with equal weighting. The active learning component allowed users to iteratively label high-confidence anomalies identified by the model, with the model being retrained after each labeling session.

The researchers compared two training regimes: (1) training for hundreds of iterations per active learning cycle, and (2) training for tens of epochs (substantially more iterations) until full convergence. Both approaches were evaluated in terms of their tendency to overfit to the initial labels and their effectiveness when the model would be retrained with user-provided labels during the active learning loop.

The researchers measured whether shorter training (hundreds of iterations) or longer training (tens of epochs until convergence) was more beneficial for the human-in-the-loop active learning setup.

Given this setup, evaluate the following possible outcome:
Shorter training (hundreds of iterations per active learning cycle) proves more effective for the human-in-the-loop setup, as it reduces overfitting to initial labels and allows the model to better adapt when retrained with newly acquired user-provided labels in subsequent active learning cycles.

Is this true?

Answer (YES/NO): YES